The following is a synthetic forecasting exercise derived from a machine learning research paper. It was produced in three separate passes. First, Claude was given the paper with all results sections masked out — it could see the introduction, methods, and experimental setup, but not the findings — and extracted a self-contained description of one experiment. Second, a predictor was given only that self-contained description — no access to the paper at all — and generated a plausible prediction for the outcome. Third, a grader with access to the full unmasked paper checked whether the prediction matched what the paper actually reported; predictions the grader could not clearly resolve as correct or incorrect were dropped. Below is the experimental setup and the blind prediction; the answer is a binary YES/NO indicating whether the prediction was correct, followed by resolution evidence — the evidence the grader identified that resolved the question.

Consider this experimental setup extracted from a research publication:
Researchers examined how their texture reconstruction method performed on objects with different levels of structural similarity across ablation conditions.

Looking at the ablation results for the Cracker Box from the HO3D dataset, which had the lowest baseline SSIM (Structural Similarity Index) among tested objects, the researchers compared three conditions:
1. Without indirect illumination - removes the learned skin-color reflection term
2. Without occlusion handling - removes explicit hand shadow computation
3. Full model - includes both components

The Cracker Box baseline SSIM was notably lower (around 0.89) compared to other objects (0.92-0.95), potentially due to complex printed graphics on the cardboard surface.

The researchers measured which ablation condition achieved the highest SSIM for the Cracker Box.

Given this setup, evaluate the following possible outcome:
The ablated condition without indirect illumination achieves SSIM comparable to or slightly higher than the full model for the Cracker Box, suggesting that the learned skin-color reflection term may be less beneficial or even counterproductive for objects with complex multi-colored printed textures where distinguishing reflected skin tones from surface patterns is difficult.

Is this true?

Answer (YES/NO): YES